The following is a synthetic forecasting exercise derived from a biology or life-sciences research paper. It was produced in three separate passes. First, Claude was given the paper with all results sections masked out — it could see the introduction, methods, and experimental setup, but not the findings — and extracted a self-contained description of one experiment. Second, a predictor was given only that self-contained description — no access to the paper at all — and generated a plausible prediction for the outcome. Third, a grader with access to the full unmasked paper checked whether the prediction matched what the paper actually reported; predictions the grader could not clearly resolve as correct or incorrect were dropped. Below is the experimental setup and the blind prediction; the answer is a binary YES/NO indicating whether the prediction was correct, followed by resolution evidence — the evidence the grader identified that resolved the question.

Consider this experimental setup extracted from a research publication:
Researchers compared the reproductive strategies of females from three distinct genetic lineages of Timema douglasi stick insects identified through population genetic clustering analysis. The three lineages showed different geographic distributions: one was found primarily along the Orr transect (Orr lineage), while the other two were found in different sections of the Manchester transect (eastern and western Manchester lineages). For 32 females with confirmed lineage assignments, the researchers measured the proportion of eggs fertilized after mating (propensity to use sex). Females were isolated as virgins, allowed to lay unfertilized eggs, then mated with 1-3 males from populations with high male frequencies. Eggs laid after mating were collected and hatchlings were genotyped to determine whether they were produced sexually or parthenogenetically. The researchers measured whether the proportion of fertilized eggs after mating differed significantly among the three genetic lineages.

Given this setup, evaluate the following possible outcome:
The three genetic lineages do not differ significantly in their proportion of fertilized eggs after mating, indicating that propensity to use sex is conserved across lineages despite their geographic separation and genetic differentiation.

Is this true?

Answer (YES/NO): NO